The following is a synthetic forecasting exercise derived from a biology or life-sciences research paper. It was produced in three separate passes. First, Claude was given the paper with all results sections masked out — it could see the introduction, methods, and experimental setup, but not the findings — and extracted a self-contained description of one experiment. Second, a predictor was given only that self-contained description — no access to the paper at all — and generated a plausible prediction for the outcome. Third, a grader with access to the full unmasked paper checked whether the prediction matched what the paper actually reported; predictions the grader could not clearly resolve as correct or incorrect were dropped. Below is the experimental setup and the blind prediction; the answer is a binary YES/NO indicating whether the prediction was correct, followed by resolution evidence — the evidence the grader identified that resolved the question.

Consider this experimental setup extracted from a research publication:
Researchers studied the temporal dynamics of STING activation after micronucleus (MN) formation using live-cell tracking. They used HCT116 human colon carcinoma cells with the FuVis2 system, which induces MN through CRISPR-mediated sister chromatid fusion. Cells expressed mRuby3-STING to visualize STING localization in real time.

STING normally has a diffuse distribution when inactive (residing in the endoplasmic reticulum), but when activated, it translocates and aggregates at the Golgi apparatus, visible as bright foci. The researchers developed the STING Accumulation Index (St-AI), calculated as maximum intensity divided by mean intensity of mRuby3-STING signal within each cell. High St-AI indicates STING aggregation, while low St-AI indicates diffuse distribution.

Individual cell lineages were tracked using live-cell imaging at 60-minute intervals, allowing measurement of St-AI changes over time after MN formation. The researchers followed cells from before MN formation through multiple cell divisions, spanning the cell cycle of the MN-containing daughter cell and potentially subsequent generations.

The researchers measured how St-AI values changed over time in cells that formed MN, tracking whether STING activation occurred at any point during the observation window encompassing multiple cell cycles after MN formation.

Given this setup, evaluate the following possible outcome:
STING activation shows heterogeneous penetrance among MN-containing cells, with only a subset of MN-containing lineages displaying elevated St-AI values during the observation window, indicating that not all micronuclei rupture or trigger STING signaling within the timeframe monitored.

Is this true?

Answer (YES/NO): NO